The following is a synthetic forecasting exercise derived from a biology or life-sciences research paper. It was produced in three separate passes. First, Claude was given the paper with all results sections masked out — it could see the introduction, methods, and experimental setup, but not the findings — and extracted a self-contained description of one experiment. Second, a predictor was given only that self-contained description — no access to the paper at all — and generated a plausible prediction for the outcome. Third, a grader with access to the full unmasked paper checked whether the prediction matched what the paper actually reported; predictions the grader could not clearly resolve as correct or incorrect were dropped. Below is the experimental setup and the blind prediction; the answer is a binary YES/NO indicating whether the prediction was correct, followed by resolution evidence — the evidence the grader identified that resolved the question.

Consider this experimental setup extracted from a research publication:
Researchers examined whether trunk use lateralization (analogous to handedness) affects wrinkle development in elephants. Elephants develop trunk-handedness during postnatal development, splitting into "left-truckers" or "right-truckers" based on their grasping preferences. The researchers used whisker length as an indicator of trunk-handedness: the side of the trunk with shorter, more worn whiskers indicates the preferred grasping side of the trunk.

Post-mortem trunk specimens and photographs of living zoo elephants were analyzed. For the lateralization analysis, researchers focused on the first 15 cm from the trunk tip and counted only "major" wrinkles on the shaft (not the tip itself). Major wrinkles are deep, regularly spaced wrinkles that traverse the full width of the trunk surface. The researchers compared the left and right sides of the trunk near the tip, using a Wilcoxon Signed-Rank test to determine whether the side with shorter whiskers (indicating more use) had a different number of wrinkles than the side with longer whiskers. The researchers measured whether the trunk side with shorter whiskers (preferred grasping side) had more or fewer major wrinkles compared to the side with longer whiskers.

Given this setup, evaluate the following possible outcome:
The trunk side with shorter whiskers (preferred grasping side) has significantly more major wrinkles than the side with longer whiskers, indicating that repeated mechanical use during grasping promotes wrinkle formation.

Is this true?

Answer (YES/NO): NO